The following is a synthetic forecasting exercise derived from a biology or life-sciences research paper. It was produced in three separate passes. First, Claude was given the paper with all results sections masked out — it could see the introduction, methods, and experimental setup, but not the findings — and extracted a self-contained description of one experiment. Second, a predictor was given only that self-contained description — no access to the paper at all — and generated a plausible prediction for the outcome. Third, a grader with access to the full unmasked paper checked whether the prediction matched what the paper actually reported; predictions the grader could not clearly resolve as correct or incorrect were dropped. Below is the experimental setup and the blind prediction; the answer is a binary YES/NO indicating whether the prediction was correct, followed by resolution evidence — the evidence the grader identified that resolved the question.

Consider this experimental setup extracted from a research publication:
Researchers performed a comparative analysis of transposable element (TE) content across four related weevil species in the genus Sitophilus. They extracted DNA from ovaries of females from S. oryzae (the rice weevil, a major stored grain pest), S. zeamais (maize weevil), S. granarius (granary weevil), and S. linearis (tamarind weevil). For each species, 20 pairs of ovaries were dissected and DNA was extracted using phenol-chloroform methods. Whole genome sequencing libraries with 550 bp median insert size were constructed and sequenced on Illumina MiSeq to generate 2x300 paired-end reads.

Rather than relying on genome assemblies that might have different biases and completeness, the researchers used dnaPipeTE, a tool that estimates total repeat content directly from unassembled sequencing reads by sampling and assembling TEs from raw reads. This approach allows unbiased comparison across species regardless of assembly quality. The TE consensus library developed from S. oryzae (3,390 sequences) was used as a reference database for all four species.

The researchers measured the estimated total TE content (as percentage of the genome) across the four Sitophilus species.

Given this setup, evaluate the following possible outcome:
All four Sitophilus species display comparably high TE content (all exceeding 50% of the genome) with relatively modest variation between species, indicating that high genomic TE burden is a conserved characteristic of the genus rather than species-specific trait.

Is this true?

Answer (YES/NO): NO